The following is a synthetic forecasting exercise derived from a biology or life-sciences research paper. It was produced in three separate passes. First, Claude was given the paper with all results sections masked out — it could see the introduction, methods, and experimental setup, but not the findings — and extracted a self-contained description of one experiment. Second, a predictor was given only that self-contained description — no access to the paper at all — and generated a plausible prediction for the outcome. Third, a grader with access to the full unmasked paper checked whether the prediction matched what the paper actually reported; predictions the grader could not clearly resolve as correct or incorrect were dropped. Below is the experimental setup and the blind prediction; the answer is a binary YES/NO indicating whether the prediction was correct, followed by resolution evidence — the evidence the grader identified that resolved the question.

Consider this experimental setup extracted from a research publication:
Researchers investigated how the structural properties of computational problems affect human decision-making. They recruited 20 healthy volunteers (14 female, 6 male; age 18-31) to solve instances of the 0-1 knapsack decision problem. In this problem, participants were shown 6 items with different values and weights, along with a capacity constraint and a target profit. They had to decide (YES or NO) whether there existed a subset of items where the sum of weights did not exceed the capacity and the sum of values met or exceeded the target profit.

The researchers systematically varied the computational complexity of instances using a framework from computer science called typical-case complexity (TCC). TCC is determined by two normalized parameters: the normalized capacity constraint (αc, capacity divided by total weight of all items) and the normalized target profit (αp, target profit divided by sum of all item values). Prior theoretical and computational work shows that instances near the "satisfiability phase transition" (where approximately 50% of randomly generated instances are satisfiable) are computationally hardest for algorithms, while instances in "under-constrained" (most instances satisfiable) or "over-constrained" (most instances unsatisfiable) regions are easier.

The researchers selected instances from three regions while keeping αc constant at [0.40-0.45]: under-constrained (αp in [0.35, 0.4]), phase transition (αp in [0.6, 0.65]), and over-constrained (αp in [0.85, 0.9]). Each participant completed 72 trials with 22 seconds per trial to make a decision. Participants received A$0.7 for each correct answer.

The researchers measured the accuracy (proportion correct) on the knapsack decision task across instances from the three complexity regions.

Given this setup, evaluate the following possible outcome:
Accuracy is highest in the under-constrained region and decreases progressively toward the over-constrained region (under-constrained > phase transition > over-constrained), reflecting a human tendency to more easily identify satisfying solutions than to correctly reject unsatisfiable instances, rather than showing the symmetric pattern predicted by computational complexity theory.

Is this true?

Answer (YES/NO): NO